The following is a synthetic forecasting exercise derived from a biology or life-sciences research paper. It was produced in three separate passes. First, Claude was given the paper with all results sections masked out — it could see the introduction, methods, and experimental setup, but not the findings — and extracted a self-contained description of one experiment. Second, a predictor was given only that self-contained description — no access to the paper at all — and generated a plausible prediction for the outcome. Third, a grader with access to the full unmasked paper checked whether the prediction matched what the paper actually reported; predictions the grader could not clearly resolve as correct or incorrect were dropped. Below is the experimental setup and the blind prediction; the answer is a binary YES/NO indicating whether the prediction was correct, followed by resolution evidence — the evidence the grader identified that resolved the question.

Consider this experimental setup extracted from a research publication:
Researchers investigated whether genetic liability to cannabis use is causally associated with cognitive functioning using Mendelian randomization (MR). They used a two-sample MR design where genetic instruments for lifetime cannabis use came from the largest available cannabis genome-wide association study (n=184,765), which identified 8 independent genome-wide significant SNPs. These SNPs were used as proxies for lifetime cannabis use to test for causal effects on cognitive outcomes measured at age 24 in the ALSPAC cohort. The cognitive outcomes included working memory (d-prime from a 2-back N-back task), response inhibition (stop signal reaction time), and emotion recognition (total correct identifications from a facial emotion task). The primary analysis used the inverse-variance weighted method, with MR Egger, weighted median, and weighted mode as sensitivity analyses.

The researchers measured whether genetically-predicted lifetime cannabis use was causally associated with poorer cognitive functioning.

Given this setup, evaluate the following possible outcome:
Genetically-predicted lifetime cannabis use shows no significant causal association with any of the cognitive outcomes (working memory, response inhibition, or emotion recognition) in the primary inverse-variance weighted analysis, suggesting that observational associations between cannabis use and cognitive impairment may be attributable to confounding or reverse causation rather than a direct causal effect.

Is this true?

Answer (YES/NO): YES